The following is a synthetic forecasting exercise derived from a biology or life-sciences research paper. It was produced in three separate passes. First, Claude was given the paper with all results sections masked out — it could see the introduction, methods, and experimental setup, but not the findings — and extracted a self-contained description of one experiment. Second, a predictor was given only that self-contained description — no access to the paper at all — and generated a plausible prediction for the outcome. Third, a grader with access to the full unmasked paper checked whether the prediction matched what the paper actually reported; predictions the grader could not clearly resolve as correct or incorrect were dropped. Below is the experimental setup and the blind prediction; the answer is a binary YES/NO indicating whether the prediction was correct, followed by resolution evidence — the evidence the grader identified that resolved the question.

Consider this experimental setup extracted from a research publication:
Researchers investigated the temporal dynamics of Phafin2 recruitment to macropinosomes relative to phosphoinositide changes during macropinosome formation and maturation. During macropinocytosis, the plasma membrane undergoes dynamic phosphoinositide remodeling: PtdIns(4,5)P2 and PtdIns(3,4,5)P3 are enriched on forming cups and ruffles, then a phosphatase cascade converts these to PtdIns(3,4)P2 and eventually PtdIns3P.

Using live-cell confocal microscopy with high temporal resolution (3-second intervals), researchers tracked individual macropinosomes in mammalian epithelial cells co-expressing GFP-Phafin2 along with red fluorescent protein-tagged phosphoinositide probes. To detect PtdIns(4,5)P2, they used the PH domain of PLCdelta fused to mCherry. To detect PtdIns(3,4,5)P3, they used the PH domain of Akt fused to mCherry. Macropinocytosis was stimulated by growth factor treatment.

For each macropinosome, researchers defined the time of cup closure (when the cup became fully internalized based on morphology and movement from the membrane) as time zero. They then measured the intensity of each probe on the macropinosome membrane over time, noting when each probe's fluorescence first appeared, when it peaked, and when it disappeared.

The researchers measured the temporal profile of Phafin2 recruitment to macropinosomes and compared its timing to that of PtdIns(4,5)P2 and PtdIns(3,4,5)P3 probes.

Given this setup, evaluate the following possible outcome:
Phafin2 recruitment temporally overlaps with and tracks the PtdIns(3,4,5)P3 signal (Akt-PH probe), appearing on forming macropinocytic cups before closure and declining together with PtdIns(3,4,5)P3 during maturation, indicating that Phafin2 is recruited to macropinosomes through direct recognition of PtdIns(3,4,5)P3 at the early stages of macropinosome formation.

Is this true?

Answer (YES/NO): NO